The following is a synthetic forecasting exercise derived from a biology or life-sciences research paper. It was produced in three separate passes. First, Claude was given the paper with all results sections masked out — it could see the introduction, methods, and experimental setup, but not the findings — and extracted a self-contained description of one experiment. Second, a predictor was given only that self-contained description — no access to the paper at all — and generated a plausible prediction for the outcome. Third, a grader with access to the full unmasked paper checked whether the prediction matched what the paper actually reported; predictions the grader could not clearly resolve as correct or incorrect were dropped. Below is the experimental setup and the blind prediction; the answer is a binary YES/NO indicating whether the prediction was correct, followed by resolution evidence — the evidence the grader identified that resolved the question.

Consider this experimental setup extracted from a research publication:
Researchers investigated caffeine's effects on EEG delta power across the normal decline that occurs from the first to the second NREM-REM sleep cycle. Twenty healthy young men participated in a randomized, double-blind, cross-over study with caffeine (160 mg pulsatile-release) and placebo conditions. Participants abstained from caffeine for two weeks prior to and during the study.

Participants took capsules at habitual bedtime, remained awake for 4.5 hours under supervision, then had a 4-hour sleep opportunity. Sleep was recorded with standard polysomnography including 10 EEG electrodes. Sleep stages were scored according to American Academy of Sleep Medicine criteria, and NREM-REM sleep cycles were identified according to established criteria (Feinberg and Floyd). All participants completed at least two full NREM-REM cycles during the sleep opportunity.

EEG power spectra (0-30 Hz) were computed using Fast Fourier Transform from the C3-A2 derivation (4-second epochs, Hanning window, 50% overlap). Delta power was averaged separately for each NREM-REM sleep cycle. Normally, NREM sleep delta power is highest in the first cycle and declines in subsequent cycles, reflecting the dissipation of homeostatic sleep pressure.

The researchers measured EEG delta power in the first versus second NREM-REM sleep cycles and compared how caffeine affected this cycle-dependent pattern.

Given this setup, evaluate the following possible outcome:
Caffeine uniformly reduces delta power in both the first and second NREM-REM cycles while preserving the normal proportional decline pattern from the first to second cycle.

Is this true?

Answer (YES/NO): YES